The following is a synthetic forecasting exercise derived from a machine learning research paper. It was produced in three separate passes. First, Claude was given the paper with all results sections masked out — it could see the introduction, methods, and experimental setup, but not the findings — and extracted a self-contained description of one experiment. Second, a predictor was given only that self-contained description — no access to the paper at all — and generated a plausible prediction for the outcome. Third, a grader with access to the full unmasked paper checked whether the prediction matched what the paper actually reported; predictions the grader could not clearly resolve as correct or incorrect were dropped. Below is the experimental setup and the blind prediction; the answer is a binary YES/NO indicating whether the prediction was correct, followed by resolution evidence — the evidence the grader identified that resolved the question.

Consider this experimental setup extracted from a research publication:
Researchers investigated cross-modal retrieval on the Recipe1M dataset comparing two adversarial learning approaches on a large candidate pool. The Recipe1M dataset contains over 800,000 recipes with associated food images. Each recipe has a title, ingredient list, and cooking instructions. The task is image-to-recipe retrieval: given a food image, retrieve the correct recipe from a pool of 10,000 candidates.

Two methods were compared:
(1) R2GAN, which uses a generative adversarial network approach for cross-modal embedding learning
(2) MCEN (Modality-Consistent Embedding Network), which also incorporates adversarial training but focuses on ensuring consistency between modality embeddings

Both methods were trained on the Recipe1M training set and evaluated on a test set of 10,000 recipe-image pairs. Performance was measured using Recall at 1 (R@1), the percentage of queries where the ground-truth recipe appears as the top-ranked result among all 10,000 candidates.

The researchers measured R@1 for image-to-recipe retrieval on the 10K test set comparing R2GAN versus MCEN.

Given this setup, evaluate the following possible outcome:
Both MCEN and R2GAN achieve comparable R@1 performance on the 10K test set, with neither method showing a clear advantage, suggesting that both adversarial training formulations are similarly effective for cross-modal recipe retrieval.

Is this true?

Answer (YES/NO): NO